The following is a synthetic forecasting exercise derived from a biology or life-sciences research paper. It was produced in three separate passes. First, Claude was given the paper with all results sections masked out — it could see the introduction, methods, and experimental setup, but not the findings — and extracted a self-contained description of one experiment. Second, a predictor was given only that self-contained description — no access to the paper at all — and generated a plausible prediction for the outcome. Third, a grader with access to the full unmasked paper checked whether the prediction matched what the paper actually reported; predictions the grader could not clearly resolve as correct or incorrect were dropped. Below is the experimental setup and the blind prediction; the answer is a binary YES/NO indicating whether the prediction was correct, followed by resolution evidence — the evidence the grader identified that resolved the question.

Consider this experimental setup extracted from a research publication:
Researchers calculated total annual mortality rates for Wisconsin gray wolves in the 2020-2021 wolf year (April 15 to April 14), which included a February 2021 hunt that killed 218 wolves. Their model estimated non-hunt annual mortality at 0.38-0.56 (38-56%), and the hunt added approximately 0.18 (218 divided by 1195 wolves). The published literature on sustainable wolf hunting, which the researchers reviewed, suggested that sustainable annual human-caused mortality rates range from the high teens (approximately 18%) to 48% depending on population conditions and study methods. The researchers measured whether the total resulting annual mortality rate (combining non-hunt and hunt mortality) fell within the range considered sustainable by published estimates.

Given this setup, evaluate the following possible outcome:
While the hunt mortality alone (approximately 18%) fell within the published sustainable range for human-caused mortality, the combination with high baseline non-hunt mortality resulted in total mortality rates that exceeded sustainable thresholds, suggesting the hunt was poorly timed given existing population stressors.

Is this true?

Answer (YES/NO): NO